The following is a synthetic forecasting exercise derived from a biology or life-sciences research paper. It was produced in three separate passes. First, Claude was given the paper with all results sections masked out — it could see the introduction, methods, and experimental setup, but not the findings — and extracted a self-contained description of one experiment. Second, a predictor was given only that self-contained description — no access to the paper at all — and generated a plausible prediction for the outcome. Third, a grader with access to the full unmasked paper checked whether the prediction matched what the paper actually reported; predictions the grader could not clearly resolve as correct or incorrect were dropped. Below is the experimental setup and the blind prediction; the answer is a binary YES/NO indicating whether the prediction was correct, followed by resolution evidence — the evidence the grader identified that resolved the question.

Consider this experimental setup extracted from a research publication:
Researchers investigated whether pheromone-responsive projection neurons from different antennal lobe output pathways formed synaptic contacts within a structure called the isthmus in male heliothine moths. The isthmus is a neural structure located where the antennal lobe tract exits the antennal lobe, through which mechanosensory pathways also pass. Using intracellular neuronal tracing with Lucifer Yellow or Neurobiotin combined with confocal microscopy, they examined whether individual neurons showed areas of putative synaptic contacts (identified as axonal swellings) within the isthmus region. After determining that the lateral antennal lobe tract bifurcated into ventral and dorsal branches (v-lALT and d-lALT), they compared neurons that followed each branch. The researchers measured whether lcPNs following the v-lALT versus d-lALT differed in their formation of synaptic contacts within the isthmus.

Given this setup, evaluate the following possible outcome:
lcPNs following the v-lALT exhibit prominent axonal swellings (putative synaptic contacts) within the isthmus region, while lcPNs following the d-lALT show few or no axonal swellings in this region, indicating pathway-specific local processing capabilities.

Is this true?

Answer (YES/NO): NO